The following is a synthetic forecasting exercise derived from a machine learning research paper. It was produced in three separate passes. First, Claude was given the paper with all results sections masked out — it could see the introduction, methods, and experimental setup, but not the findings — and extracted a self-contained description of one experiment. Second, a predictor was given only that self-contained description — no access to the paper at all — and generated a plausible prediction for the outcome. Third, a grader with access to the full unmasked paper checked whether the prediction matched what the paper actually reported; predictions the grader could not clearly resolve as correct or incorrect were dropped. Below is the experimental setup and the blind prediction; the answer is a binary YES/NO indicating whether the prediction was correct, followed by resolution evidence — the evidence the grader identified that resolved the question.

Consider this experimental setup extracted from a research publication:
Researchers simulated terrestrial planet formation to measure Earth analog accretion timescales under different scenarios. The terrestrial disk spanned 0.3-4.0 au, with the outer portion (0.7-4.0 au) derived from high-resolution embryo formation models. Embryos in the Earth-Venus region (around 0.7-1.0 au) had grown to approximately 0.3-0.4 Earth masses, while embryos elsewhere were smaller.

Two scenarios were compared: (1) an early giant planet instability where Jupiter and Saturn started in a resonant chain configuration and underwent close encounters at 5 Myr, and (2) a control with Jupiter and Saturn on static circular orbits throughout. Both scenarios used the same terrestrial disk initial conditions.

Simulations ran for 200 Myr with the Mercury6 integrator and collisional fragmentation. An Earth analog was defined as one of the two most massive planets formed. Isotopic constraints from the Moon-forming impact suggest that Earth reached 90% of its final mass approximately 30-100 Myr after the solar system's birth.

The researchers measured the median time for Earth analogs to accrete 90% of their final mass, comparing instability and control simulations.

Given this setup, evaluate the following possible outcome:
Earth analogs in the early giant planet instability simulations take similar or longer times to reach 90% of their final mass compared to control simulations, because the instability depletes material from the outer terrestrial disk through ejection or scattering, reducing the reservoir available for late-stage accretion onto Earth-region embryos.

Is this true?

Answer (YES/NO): YES